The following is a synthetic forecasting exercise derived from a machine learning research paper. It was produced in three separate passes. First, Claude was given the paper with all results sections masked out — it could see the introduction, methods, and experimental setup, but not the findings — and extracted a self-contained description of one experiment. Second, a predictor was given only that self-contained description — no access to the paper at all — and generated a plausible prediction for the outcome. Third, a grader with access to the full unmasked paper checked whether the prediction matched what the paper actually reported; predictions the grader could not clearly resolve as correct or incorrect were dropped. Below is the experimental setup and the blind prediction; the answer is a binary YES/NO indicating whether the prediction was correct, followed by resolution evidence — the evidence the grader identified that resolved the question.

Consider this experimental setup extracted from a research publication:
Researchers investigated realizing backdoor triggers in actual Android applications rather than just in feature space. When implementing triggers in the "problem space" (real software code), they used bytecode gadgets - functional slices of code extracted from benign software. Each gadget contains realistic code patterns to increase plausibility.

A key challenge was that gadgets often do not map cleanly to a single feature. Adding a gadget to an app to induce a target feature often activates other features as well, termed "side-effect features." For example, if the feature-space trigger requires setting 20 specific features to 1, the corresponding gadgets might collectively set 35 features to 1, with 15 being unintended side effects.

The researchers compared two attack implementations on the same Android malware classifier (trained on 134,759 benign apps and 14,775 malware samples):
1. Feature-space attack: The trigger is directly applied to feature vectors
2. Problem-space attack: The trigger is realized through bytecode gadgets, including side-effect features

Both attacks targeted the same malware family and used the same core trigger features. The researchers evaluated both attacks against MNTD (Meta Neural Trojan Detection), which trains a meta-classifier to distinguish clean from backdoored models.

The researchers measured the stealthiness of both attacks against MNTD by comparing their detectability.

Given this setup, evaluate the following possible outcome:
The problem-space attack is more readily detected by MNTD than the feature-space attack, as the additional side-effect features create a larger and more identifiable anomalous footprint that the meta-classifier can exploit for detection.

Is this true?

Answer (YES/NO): NO